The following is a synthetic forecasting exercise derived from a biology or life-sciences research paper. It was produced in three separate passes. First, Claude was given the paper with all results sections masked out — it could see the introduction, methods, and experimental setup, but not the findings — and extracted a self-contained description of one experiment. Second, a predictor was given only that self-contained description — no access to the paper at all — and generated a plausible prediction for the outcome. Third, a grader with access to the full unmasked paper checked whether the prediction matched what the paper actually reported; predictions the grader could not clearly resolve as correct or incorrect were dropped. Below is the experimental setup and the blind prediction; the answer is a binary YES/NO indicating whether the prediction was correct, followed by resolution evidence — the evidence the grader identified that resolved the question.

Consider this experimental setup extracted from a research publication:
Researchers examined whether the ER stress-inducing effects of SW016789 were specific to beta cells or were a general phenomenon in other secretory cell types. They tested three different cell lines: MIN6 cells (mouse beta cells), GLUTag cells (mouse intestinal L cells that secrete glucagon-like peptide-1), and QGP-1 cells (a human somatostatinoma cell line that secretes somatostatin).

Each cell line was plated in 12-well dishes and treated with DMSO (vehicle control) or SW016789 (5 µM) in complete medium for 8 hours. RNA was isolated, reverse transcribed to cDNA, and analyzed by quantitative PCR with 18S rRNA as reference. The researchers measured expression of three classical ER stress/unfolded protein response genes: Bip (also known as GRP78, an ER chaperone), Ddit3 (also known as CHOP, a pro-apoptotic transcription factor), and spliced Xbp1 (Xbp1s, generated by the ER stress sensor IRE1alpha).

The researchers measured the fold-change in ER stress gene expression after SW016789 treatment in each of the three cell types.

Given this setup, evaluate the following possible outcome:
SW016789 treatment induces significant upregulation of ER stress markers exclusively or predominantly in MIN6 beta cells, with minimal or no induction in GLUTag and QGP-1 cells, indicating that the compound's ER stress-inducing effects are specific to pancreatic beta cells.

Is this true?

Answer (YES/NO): YES